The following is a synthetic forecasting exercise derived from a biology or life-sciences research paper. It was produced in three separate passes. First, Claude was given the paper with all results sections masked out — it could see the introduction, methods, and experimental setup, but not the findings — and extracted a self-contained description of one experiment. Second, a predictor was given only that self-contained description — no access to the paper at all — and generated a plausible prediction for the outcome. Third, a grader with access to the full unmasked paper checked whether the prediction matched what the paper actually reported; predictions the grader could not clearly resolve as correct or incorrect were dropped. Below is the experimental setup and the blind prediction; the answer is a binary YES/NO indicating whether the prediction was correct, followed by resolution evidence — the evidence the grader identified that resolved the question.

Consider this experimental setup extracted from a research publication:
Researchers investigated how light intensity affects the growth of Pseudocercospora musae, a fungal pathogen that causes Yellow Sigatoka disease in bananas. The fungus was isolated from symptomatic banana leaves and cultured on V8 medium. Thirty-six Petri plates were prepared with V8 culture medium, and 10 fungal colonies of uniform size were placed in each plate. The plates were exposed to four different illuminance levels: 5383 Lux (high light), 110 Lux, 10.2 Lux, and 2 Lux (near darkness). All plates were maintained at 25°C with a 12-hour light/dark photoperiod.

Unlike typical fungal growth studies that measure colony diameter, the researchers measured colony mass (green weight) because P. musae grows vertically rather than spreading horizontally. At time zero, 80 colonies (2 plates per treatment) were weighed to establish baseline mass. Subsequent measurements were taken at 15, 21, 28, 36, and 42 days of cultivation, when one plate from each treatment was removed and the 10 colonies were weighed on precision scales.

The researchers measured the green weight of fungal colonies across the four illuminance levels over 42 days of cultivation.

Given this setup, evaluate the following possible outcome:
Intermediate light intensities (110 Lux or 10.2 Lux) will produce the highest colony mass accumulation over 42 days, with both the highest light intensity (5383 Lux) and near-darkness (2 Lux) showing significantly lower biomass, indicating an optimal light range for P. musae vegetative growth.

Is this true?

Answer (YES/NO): NO